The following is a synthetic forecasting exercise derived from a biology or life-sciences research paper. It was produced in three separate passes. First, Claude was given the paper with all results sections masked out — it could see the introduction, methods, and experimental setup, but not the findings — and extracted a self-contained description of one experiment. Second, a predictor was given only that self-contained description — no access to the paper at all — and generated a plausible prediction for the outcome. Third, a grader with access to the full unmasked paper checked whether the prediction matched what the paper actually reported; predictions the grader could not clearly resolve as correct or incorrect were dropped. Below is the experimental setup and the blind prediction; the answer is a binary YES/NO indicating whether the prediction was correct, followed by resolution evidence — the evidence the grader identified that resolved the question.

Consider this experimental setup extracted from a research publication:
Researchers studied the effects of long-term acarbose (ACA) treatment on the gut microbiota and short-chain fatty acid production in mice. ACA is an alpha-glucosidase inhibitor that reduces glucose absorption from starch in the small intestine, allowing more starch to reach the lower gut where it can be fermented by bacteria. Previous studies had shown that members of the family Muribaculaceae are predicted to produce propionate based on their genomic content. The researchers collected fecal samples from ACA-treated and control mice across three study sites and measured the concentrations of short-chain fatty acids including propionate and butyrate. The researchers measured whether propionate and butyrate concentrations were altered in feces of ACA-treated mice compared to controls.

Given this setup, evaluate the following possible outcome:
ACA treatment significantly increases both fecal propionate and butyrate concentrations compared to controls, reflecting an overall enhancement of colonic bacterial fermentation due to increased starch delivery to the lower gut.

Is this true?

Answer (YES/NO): YES